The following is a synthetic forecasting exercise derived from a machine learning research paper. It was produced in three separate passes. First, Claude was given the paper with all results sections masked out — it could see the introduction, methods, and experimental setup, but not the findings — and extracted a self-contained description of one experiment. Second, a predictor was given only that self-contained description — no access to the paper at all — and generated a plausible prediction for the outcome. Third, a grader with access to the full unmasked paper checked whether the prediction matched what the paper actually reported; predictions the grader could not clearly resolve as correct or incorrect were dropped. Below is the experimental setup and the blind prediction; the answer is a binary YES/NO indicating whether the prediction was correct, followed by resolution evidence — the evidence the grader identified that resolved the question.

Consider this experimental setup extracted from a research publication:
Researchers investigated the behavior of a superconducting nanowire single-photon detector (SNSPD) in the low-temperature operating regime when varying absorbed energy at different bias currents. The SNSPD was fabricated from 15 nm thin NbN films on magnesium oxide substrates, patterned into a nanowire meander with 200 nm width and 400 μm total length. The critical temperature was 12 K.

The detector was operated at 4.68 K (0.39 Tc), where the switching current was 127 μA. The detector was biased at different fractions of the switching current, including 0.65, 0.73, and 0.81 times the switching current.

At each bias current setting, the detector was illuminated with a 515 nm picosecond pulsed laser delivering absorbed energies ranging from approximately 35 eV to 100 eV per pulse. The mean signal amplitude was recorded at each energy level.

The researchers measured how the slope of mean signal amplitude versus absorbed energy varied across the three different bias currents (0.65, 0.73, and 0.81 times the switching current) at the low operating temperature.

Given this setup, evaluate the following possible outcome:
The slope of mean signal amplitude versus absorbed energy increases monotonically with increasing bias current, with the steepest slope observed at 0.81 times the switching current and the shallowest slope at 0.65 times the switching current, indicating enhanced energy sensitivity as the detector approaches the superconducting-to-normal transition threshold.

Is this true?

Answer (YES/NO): NO